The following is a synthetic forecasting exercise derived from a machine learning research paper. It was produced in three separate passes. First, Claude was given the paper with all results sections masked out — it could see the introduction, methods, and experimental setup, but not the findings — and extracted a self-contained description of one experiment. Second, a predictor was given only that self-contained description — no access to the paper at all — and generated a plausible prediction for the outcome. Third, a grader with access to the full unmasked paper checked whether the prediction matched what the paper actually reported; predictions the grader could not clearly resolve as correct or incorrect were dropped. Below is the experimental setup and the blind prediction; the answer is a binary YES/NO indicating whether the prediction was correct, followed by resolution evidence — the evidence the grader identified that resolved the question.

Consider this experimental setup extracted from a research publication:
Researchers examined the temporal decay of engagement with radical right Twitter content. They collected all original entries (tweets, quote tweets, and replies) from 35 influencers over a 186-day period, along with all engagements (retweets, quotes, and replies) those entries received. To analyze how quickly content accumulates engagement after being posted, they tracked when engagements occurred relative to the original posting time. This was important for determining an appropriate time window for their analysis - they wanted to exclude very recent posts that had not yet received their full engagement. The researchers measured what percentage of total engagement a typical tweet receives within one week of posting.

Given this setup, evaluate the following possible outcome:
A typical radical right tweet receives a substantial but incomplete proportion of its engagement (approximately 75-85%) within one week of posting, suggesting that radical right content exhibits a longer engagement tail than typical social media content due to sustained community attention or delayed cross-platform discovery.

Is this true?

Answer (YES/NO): NO